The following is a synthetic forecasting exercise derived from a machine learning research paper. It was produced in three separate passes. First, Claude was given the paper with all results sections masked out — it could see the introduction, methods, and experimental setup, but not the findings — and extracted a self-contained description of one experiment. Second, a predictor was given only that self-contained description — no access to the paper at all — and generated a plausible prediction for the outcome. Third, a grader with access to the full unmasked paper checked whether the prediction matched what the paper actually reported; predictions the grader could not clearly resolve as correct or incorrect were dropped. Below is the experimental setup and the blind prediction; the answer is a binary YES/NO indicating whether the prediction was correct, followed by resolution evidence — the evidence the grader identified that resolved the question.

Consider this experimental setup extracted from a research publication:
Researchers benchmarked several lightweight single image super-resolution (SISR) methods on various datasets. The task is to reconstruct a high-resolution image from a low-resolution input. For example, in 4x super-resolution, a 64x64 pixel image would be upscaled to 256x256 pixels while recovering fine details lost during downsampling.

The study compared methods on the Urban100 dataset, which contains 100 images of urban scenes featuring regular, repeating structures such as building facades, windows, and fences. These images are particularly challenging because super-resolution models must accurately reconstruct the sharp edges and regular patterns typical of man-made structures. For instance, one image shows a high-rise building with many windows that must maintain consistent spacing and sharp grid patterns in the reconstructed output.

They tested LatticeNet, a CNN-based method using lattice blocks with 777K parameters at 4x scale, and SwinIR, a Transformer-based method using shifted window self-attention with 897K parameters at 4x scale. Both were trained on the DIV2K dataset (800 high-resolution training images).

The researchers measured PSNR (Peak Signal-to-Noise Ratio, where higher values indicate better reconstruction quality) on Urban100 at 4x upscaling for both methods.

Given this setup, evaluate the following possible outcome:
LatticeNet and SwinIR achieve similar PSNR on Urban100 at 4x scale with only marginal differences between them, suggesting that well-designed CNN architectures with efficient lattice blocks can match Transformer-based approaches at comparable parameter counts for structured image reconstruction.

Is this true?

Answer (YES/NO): NO